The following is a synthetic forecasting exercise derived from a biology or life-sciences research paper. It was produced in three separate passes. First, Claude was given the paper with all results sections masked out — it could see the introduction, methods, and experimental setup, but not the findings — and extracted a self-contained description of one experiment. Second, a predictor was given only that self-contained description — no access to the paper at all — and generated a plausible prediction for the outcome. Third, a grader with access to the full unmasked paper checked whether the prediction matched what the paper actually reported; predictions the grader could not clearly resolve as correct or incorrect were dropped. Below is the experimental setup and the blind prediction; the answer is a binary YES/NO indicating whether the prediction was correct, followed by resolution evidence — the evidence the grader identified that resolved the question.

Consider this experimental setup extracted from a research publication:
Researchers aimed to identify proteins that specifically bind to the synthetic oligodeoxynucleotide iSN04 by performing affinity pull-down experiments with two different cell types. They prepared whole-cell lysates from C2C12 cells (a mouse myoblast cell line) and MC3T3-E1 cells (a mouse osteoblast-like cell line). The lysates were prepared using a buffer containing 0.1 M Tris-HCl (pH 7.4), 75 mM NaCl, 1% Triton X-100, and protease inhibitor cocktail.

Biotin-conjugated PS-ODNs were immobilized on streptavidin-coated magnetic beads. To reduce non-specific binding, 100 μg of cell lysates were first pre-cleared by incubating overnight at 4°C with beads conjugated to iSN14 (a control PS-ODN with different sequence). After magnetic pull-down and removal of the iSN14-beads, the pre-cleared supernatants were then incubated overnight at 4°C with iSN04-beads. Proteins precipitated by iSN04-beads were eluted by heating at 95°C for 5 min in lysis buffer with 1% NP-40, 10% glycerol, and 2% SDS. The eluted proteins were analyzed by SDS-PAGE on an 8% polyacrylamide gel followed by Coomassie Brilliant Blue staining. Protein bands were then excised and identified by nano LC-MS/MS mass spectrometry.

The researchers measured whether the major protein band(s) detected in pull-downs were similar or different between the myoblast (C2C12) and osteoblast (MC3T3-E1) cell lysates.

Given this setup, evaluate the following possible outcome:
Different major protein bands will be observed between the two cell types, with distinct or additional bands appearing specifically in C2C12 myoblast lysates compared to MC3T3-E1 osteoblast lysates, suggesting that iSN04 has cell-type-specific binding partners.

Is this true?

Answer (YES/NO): NO